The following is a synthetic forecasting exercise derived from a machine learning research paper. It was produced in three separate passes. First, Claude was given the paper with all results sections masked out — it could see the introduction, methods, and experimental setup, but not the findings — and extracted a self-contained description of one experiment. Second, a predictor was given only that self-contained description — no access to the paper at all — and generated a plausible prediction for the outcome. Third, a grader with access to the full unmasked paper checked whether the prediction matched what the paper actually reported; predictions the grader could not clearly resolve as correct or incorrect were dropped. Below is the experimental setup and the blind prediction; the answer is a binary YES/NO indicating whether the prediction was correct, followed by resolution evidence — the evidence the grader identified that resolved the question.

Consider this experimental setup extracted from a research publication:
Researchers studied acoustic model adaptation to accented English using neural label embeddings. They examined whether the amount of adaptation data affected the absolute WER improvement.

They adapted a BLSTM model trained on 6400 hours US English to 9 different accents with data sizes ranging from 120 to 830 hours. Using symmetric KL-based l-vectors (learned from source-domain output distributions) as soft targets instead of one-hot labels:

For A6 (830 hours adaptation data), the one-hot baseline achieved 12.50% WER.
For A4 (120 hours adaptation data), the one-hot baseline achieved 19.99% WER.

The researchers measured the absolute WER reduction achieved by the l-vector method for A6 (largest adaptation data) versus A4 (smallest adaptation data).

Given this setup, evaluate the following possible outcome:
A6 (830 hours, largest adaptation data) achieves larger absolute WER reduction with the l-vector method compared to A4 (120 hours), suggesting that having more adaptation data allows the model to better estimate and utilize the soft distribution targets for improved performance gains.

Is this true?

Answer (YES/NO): NO